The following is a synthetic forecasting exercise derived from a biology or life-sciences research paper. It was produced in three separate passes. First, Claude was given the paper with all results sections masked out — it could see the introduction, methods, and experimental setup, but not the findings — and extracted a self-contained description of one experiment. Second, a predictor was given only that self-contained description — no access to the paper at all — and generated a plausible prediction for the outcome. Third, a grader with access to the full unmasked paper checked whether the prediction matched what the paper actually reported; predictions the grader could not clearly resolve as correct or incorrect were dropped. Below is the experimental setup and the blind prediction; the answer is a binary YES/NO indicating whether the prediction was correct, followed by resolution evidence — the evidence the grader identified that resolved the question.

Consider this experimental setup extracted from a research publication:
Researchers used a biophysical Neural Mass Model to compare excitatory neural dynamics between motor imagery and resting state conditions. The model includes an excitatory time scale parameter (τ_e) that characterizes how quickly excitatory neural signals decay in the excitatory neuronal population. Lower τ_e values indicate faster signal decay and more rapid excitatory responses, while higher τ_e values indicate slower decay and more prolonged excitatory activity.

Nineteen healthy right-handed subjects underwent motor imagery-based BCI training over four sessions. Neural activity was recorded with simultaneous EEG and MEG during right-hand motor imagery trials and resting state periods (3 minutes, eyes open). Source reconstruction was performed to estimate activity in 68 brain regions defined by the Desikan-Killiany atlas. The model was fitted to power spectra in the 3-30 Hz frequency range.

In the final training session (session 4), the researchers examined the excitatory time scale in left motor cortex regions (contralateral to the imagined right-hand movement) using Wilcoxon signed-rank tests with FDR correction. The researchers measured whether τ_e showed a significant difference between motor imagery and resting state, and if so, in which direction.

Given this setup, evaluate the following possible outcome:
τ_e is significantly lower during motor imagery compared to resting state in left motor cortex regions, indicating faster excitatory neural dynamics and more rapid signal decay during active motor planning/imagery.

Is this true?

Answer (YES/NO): YES